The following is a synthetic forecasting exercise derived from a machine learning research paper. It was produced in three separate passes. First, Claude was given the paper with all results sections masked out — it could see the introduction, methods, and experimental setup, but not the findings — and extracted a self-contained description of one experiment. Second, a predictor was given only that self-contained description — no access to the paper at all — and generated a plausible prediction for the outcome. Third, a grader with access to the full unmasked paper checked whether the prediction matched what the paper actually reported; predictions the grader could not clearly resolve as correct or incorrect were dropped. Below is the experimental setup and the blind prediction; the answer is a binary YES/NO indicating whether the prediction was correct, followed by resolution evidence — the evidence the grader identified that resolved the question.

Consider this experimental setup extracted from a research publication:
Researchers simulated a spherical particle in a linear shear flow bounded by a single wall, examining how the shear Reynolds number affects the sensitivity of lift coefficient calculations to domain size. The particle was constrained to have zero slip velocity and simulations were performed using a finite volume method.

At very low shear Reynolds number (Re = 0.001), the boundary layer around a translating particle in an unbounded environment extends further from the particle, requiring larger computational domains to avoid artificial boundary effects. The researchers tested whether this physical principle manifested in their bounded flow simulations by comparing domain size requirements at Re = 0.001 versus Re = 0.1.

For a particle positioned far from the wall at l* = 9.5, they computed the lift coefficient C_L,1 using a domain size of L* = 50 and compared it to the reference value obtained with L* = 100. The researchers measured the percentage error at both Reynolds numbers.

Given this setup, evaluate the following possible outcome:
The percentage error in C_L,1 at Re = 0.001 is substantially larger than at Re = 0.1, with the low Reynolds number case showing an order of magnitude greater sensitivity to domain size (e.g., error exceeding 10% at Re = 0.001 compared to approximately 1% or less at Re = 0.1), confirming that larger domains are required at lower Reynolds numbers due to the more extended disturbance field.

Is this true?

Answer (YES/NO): YES